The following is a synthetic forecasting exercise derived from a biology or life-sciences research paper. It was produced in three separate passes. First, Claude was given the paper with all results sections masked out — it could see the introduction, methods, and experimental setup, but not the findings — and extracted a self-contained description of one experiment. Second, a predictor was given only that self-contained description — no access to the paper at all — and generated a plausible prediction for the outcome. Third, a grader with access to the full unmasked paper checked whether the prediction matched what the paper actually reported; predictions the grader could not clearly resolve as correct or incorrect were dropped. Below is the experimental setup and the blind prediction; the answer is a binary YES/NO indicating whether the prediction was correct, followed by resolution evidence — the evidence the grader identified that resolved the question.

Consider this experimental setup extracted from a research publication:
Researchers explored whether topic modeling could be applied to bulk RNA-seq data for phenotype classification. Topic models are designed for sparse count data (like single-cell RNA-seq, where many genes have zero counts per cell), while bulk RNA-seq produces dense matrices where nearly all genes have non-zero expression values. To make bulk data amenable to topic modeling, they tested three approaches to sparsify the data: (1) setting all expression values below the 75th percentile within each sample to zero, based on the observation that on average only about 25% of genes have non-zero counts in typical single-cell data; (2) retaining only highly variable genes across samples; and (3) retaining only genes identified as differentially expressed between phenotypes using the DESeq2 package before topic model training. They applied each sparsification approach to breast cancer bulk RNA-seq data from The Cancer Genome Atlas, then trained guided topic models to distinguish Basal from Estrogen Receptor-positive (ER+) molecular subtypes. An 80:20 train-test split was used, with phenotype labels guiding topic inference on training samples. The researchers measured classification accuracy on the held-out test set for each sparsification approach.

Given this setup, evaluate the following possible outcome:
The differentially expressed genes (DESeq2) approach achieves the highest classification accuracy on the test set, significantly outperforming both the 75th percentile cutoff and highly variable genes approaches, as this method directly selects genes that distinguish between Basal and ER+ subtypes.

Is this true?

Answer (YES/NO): NO